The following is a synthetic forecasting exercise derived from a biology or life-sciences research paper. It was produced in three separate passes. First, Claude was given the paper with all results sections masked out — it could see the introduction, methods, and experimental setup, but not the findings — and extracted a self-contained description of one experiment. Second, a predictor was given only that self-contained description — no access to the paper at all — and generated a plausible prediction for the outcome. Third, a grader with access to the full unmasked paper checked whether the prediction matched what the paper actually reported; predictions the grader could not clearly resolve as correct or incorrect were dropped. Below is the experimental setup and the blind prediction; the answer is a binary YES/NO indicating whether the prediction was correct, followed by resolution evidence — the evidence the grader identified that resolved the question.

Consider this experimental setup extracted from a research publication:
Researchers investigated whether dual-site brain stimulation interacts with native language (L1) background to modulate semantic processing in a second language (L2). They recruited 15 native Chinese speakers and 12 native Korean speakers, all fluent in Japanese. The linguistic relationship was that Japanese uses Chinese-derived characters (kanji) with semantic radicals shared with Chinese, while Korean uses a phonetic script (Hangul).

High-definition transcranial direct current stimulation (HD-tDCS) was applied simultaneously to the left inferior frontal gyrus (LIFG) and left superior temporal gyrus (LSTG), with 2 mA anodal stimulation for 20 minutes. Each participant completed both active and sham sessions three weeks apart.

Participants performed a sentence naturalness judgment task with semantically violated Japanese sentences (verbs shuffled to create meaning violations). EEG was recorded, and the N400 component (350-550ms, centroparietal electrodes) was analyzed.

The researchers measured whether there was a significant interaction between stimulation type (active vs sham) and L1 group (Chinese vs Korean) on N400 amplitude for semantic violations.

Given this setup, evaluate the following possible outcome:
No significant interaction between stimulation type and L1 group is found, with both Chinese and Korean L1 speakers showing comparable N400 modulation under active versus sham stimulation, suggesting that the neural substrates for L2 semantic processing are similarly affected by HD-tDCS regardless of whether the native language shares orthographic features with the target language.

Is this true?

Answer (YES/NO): NO